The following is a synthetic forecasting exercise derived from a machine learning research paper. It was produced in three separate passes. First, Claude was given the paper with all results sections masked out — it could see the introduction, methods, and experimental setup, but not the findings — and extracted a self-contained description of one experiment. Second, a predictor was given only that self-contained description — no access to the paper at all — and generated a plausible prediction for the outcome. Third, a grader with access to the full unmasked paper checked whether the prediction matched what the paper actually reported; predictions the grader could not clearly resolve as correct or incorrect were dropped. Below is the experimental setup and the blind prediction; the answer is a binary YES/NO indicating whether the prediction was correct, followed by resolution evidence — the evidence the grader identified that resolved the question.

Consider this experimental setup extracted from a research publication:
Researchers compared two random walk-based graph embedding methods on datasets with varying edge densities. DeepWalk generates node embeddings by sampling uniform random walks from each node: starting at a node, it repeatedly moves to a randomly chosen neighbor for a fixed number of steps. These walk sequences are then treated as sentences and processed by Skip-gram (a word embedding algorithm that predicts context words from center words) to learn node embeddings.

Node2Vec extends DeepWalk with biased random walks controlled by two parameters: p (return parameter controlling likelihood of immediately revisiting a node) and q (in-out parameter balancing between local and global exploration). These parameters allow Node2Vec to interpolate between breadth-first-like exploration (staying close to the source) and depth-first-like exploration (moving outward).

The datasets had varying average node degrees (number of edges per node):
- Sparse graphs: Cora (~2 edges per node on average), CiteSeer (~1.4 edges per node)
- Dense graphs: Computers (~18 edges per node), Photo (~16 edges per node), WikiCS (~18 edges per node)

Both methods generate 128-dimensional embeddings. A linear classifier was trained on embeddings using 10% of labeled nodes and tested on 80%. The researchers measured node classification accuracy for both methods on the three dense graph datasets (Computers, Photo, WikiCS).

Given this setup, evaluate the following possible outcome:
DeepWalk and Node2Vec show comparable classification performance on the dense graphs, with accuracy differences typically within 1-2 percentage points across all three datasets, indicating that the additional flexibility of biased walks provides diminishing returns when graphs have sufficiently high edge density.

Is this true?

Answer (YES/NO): NO